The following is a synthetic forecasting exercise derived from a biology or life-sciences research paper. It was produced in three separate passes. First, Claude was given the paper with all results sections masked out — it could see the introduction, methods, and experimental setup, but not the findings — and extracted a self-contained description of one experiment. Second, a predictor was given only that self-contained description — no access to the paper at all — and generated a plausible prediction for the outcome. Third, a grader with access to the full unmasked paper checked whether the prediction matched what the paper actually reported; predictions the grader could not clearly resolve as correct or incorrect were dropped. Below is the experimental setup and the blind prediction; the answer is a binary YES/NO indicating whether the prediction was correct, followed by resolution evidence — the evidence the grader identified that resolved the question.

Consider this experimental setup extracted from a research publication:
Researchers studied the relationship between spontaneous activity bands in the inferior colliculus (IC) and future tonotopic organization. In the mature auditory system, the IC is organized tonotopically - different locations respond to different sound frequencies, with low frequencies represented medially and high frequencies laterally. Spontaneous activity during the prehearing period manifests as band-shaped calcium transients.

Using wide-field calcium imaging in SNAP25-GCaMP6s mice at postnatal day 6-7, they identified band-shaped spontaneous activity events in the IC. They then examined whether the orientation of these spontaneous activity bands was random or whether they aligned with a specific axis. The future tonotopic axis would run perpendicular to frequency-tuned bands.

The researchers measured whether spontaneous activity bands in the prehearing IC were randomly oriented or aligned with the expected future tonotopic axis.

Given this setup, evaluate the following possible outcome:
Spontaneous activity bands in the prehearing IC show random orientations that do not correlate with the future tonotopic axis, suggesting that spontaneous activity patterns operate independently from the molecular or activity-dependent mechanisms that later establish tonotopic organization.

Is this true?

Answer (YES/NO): NO